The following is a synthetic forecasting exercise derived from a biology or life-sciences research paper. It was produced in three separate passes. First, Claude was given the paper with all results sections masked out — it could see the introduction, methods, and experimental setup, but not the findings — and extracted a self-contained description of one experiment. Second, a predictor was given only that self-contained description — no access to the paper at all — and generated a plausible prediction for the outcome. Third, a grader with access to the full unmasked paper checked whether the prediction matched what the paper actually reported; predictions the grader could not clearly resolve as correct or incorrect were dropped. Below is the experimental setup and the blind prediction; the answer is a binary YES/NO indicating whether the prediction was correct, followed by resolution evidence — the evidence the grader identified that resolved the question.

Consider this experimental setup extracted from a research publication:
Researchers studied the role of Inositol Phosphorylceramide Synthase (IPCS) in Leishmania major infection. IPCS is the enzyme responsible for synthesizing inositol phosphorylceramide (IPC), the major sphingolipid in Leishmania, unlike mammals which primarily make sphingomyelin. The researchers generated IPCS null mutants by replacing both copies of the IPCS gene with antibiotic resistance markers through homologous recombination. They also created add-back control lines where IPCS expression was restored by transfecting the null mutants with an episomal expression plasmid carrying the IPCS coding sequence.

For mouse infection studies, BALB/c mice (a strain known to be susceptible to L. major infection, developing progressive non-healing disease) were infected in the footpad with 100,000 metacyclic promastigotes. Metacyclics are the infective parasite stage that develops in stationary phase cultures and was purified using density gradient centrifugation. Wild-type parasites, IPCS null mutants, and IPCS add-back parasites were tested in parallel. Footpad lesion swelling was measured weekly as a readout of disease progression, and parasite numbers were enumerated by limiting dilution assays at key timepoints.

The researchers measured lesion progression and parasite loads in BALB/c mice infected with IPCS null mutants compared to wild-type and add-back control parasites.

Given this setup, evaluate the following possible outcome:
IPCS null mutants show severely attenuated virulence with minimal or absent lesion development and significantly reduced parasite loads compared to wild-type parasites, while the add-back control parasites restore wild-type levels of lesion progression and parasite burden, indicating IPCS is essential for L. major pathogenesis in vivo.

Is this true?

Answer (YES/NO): NO